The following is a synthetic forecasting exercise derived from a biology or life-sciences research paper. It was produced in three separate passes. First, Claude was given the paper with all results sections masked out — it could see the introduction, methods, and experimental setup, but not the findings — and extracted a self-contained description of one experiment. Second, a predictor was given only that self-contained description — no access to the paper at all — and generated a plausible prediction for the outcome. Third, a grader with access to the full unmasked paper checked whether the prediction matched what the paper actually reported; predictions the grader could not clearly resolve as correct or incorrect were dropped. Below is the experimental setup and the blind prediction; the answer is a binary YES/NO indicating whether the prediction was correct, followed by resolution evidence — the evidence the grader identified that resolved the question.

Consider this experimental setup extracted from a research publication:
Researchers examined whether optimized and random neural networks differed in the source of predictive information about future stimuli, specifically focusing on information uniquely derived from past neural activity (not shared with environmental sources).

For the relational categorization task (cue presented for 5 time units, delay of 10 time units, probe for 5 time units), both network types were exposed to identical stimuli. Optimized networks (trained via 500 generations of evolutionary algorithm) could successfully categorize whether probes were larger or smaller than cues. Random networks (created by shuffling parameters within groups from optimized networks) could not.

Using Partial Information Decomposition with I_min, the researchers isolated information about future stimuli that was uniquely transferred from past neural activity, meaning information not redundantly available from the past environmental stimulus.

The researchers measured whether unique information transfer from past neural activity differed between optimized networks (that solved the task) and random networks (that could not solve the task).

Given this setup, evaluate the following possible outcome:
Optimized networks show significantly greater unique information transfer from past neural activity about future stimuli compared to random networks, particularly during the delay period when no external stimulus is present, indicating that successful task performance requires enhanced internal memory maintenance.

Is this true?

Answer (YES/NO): YES